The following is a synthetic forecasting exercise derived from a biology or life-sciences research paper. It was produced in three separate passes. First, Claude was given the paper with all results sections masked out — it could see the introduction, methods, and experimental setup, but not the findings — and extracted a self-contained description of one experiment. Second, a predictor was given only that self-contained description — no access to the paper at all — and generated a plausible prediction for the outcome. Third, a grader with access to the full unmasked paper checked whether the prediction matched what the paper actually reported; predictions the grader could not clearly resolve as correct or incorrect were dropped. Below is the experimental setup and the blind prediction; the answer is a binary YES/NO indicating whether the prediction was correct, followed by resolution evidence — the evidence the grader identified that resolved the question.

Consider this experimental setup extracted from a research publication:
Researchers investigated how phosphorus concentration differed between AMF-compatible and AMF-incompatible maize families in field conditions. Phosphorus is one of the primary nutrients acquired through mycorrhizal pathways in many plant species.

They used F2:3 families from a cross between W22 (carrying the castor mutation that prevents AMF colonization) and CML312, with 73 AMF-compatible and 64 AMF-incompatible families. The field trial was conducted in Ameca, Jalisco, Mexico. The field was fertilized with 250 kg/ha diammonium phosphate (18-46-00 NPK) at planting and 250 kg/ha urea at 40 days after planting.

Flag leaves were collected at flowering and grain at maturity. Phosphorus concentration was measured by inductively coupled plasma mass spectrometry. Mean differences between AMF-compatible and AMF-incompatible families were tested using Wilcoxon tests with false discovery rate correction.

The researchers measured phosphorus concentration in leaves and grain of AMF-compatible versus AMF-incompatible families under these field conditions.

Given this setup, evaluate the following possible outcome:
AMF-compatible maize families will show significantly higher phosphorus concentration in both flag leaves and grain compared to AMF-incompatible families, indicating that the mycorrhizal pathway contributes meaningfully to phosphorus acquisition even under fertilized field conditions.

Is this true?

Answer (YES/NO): NO